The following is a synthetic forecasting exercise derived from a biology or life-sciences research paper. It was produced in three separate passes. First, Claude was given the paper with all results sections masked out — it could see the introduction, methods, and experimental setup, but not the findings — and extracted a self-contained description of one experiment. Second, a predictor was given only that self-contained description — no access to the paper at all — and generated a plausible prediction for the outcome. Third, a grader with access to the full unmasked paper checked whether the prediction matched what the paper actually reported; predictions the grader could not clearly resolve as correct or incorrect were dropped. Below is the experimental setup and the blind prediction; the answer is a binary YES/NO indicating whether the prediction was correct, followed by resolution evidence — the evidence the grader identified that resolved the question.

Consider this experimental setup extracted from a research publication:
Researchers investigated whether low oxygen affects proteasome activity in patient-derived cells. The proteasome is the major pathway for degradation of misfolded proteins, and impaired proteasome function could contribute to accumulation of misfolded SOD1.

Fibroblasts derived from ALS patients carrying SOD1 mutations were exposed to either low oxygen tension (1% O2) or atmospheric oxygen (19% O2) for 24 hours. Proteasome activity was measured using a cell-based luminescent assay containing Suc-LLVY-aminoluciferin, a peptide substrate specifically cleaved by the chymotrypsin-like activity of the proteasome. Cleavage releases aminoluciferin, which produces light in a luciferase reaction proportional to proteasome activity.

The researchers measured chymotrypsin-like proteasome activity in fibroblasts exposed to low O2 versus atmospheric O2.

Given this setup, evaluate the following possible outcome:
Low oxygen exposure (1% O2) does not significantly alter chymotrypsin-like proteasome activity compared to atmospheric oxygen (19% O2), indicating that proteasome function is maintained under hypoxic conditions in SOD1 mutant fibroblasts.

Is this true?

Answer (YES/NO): YES